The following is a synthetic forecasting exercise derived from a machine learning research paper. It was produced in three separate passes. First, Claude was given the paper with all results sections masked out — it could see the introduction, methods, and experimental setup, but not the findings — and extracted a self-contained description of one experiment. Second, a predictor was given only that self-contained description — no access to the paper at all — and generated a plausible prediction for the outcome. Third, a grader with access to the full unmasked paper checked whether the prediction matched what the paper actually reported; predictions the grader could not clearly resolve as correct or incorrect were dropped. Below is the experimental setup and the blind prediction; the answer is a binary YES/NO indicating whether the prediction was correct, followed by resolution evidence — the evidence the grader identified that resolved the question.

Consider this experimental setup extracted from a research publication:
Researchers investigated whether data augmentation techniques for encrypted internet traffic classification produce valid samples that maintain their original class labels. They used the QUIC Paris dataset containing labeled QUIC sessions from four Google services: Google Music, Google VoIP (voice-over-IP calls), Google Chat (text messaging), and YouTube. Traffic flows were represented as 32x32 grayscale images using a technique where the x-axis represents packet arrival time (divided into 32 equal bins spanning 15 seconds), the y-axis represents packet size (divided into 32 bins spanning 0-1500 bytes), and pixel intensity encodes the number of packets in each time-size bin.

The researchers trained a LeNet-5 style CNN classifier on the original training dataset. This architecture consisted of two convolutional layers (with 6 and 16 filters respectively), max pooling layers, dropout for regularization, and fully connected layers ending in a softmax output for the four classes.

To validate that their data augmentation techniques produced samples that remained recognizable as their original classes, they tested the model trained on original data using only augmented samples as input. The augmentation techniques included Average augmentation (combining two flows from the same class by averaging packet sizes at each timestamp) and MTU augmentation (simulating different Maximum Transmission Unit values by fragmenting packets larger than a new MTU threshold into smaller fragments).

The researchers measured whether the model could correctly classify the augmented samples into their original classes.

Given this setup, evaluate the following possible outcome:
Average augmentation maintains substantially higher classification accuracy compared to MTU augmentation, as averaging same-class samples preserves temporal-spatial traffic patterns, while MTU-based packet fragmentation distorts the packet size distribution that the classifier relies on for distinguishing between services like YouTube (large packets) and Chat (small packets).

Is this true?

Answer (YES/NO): NO